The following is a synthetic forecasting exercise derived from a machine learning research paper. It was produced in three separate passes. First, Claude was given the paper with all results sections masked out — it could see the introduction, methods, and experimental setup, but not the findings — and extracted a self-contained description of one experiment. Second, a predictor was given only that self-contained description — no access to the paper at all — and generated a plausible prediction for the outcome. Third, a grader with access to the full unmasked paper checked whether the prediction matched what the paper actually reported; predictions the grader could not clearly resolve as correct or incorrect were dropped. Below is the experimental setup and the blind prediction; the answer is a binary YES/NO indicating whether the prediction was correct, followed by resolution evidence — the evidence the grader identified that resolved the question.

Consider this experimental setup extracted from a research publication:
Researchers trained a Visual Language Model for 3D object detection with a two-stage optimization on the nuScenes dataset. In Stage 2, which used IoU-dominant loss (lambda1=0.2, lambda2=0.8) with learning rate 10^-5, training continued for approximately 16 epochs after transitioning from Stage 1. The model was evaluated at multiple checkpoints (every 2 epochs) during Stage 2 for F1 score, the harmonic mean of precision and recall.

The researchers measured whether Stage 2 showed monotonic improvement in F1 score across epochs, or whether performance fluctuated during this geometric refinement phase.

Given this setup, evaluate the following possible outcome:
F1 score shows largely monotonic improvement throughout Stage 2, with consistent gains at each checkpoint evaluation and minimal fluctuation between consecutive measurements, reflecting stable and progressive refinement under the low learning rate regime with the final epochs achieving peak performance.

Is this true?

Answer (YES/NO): NO